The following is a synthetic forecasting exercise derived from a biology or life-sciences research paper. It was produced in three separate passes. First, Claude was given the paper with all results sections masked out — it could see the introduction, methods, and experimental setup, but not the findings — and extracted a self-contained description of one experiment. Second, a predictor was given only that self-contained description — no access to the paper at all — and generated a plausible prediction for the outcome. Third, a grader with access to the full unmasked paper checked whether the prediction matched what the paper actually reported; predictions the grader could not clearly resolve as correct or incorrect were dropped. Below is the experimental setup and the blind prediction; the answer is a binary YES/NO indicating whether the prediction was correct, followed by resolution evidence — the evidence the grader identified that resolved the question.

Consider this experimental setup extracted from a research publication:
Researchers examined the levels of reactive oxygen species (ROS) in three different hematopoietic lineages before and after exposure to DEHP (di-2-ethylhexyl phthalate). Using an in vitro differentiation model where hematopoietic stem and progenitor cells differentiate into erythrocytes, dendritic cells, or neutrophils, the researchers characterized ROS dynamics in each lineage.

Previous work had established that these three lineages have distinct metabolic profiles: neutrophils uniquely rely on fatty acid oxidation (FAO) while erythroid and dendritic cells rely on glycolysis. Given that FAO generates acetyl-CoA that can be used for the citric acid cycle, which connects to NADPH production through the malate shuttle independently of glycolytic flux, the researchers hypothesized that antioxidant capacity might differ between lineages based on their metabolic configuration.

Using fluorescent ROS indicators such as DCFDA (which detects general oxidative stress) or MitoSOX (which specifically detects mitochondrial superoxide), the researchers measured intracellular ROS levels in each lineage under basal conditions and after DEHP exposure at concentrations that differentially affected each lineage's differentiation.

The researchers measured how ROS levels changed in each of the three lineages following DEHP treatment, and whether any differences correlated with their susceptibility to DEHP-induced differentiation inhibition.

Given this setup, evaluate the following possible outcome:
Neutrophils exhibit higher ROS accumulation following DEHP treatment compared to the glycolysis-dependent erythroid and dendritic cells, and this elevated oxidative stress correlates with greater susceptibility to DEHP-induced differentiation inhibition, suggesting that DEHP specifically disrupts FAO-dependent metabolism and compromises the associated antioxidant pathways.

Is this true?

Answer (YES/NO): NO